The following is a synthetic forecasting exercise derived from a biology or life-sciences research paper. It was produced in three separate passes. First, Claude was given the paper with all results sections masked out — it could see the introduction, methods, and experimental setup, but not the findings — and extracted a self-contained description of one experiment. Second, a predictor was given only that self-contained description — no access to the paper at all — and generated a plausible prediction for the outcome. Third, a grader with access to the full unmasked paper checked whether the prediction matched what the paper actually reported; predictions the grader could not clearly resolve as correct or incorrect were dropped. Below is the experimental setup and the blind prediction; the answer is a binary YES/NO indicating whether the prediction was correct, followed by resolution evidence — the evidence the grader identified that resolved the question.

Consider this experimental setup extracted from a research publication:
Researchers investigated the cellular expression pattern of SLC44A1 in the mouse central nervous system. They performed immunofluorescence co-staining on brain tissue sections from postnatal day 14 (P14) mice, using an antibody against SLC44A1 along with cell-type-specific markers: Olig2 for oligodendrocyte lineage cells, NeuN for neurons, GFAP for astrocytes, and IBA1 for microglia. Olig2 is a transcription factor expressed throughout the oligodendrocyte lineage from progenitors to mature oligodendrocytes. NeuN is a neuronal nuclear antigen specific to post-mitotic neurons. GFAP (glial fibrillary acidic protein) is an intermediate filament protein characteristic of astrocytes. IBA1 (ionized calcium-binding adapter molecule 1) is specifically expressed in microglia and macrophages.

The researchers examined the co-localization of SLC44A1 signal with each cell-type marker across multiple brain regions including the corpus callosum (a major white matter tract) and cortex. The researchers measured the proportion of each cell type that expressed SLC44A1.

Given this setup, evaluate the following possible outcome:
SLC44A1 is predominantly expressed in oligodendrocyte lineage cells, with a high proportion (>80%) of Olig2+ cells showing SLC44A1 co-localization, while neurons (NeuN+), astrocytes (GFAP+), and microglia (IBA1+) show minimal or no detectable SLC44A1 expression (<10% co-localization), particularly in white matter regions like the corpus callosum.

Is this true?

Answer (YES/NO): NO